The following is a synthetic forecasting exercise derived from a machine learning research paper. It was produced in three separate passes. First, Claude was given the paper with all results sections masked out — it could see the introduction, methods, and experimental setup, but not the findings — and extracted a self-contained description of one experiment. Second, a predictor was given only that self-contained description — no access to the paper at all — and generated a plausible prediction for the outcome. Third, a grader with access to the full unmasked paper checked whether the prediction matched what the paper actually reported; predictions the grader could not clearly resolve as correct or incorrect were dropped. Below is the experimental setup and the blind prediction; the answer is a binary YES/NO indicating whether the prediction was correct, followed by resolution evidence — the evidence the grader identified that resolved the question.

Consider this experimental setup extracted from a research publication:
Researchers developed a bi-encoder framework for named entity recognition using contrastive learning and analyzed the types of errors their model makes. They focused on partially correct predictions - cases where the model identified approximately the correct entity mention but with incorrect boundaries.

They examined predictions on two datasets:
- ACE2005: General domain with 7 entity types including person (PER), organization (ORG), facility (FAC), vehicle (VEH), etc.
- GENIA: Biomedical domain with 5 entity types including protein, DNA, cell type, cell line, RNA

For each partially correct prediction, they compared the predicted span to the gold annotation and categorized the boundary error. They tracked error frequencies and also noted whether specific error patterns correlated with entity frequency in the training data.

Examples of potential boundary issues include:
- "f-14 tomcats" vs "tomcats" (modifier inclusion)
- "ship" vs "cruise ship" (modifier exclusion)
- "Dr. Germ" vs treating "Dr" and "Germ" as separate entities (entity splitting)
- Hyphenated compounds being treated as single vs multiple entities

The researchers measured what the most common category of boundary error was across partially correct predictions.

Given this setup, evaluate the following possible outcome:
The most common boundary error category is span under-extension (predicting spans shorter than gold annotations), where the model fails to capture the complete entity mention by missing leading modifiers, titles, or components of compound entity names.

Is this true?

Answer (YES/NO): NO